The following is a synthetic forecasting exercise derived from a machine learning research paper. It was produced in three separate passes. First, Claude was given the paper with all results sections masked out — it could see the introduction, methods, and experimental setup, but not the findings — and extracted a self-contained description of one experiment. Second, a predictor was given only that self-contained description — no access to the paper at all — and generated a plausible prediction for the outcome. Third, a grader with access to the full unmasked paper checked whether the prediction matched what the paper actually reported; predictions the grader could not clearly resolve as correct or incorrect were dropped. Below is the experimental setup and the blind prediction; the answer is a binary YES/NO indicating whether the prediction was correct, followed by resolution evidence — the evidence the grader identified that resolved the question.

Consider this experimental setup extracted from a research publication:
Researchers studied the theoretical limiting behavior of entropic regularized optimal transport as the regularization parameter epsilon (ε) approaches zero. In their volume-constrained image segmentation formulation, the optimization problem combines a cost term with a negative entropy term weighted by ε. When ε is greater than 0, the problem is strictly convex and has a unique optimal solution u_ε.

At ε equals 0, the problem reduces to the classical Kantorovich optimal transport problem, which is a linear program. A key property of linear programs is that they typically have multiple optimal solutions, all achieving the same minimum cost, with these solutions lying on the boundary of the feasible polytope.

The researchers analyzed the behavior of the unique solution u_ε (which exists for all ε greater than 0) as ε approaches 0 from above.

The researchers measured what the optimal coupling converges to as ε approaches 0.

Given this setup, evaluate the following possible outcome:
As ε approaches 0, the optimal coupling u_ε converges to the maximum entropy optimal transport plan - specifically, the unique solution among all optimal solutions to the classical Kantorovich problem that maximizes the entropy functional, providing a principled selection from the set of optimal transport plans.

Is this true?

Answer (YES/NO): YES